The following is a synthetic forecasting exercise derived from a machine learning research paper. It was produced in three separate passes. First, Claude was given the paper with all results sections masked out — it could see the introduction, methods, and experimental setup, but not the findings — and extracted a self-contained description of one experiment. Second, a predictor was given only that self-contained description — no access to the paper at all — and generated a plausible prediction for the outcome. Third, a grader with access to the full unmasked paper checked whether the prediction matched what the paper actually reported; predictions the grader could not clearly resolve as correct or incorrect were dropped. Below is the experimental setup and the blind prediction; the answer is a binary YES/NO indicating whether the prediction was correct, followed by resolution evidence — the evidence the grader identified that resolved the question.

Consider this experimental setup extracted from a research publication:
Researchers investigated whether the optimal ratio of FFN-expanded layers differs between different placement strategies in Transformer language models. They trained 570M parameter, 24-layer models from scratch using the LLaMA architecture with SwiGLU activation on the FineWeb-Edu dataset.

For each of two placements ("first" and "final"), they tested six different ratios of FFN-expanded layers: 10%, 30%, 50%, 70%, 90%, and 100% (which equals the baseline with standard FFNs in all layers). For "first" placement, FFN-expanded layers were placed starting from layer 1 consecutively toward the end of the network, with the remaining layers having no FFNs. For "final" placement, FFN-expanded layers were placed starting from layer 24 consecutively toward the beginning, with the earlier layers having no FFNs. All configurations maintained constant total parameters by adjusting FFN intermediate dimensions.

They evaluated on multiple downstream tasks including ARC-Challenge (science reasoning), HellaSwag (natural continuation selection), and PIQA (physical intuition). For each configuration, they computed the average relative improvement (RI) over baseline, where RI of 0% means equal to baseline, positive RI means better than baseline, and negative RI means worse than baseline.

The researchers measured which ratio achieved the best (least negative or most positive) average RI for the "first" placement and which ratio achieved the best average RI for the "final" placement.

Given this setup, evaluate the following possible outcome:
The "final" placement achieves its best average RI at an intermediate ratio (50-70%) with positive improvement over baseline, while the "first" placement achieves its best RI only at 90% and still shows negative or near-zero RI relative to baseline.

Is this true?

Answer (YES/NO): NO